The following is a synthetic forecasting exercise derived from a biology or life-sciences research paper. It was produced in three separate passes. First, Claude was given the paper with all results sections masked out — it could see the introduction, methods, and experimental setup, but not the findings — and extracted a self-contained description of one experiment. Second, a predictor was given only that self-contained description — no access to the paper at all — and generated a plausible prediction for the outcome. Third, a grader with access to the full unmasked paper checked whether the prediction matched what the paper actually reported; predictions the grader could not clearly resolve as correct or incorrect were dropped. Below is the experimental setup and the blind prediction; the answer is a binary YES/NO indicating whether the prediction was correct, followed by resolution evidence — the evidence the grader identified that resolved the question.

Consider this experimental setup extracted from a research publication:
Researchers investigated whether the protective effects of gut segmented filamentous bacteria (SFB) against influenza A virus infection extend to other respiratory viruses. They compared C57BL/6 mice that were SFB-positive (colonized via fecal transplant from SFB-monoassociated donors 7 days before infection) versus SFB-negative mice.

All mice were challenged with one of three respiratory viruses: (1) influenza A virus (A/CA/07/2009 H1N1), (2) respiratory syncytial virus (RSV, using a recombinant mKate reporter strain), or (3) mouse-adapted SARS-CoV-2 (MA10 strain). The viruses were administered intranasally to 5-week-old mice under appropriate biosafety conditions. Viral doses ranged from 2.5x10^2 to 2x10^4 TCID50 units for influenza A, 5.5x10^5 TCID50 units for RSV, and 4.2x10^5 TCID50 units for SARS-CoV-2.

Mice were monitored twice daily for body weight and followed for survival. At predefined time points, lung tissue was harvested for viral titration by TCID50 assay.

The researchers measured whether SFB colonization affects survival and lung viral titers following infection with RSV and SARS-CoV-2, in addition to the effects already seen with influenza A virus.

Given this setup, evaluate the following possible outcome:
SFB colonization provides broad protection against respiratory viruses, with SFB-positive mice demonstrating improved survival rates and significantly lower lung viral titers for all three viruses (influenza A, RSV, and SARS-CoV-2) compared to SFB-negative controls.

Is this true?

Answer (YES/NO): NO